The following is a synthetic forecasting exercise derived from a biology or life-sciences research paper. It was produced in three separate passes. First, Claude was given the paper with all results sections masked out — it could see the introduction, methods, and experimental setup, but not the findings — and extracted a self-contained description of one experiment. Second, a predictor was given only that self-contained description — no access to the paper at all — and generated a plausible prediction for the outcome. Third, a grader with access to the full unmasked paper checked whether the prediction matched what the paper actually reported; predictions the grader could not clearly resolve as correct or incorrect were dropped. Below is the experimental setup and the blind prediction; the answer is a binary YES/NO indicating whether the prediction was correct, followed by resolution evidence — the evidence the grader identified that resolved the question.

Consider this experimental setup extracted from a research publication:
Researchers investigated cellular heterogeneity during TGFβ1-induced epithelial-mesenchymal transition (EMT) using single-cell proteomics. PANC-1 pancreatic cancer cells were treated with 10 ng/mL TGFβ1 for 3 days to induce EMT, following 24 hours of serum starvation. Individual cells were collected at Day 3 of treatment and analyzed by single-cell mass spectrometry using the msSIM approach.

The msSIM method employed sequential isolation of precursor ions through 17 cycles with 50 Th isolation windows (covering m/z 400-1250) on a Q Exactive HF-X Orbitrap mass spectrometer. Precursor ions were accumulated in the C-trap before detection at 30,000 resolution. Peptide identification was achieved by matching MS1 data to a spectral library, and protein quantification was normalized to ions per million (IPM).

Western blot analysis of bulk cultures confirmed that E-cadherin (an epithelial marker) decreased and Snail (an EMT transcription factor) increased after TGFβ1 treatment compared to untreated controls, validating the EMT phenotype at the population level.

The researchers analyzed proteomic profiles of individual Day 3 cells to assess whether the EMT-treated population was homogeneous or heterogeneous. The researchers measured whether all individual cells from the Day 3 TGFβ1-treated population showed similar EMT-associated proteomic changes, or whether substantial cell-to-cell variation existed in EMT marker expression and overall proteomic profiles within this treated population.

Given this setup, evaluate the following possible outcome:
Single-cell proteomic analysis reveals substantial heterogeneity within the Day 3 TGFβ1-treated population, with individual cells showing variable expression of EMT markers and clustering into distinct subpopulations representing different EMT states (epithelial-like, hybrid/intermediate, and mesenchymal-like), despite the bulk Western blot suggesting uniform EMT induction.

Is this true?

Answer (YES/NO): NO